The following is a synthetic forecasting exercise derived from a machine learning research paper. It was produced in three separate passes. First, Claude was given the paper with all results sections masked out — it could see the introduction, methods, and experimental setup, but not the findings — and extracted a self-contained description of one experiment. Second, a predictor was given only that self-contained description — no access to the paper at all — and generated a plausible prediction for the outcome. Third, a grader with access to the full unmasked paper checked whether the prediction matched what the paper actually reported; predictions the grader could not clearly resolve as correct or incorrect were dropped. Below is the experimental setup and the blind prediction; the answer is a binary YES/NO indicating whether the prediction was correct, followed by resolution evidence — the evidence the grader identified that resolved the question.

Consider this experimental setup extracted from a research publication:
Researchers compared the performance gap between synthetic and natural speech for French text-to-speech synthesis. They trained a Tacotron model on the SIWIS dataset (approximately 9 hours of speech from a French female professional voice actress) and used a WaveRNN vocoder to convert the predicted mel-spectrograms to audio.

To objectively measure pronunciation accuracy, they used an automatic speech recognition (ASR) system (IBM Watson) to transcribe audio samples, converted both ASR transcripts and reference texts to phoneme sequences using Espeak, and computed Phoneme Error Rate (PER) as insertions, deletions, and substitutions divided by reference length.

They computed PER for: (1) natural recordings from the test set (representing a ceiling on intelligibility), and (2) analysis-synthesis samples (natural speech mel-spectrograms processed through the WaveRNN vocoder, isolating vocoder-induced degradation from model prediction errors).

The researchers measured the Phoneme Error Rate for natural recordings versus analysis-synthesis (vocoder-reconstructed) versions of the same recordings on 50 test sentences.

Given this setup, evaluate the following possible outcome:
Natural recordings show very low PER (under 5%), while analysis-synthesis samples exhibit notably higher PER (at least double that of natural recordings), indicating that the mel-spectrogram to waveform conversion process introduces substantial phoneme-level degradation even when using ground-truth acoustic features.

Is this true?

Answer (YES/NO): NO